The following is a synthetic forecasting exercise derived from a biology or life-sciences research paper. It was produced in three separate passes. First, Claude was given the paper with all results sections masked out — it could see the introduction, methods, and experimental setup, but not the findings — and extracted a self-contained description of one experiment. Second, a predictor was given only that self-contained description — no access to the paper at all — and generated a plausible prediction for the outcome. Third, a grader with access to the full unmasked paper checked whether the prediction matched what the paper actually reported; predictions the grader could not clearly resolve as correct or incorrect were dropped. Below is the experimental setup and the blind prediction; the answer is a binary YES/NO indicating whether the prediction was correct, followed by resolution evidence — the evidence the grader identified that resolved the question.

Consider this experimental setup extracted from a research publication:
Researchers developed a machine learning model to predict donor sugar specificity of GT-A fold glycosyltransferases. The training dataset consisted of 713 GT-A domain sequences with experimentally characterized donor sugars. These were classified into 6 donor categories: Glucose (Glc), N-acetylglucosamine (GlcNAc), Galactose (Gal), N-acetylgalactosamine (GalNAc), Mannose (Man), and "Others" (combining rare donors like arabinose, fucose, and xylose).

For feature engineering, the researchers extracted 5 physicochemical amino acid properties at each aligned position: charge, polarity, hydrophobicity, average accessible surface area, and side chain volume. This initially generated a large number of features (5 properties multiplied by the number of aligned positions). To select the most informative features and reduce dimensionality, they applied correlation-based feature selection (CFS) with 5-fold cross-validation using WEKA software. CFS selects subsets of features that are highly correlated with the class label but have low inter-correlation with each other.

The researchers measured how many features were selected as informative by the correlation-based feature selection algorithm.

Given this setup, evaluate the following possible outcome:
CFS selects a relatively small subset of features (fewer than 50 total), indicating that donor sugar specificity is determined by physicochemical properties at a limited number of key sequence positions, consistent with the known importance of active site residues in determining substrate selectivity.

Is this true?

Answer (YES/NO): NO